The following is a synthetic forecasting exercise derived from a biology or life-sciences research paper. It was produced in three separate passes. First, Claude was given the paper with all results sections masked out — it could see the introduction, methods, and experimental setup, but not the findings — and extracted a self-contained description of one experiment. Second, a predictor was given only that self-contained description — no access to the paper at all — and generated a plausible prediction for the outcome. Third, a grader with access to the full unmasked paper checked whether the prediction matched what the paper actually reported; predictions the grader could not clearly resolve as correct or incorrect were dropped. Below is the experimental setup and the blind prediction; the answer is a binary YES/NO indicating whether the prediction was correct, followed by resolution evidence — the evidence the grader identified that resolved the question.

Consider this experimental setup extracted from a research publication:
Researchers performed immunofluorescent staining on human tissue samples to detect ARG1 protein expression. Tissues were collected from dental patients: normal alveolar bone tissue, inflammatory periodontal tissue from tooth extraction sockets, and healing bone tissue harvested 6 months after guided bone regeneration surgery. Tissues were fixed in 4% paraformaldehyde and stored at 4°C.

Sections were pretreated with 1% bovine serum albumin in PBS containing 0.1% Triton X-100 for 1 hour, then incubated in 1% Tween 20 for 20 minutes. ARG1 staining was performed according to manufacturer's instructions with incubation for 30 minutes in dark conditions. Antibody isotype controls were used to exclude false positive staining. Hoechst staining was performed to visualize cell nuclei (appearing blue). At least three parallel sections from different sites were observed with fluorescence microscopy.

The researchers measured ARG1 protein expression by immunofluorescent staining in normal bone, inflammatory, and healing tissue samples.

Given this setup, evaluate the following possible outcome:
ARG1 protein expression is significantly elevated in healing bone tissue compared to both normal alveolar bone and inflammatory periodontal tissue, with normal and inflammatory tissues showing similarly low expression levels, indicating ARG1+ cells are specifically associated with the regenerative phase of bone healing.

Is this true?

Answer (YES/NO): NO